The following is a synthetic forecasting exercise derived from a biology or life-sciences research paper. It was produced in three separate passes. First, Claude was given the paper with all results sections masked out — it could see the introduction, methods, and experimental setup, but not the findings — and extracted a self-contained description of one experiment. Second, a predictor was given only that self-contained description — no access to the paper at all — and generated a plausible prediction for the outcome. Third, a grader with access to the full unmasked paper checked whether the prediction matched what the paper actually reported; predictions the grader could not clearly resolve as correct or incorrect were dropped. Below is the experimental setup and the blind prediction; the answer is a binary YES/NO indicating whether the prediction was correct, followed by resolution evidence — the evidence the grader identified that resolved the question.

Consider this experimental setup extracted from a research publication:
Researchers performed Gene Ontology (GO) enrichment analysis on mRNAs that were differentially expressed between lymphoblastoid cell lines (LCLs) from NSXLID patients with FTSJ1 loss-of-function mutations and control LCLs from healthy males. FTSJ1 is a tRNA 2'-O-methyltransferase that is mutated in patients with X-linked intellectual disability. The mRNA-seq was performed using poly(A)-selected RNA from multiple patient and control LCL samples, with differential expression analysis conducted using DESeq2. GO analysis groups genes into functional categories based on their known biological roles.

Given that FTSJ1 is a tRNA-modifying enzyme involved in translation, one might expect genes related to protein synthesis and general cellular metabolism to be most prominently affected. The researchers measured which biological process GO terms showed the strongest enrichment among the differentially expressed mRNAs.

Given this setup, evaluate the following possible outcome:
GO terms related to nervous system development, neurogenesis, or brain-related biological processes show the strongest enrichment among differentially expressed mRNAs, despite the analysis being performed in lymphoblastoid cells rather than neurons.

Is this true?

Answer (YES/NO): YES